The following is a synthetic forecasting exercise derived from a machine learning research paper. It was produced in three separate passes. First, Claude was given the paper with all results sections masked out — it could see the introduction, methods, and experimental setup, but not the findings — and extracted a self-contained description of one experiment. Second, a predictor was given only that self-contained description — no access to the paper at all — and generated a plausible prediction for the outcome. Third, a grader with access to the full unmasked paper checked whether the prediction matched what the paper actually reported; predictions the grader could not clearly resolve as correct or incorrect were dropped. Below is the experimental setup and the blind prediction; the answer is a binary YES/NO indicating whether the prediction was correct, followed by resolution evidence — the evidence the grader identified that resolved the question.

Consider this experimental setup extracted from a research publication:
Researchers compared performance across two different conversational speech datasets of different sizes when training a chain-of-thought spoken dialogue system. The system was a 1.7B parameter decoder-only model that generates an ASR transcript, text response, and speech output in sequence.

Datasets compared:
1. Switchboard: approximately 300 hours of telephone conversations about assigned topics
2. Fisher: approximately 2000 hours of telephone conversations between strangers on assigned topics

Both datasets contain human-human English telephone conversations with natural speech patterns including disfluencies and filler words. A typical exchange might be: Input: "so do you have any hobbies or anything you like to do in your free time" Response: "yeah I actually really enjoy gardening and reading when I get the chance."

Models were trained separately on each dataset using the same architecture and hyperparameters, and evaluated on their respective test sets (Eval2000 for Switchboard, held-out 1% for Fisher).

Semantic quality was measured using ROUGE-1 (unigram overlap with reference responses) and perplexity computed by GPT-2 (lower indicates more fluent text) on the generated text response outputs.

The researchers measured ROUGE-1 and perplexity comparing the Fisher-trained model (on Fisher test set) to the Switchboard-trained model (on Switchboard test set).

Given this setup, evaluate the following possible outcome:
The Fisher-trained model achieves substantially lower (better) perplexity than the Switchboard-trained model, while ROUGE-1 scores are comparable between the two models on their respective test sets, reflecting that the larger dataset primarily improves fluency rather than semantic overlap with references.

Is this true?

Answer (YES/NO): NO